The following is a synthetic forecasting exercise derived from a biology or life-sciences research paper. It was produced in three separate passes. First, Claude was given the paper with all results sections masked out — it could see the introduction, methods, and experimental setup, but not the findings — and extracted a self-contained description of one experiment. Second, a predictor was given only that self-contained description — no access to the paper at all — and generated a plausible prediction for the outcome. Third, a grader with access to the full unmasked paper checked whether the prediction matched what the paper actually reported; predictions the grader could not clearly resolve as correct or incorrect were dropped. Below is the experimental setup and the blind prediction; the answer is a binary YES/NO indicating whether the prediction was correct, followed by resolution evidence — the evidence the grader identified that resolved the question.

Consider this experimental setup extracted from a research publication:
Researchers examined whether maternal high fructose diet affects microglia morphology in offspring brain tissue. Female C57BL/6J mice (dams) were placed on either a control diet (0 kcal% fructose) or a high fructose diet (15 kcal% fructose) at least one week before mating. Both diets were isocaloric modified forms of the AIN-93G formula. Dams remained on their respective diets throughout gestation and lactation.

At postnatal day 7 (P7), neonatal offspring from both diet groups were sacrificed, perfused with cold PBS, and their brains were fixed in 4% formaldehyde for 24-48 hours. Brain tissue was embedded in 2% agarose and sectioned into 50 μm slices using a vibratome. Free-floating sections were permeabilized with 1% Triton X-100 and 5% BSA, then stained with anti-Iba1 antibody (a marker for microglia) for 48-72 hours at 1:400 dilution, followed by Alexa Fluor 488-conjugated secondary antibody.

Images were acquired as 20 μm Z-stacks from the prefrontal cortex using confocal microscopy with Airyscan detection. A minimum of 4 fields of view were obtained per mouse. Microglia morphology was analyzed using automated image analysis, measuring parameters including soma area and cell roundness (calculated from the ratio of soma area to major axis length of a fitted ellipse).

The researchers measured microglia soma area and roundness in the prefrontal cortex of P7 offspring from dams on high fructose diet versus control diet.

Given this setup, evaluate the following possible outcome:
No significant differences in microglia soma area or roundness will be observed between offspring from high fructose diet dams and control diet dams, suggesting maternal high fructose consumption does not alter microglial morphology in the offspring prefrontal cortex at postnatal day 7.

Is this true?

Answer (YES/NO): NO